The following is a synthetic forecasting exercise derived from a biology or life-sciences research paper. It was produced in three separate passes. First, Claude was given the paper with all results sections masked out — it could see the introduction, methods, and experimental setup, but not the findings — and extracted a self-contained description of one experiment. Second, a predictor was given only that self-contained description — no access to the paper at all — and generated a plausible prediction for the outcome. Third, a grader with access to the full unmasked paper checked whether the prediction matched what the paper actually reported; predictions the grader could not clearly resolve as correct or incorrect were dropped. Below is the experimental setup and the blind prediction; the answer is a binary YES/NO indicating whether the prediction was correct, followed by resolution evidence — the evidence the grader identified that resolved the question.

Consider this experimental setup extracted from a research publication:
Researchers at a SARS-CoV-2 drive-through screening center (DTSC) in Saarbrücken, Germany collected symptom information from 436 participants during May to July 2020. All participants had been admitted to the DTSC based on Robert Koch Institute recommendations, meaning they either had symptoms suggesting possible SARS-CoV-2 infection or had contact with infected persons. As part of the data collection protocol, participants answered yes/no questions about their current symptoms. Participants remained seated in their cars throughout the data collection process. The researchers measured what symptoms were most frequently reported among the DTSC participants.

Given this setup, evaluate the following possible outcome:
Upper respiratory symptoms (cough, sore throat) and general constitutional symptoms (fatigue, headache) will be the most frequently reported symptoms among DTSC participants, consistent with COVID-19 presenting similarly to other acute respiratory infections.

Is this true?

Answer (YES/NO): YES